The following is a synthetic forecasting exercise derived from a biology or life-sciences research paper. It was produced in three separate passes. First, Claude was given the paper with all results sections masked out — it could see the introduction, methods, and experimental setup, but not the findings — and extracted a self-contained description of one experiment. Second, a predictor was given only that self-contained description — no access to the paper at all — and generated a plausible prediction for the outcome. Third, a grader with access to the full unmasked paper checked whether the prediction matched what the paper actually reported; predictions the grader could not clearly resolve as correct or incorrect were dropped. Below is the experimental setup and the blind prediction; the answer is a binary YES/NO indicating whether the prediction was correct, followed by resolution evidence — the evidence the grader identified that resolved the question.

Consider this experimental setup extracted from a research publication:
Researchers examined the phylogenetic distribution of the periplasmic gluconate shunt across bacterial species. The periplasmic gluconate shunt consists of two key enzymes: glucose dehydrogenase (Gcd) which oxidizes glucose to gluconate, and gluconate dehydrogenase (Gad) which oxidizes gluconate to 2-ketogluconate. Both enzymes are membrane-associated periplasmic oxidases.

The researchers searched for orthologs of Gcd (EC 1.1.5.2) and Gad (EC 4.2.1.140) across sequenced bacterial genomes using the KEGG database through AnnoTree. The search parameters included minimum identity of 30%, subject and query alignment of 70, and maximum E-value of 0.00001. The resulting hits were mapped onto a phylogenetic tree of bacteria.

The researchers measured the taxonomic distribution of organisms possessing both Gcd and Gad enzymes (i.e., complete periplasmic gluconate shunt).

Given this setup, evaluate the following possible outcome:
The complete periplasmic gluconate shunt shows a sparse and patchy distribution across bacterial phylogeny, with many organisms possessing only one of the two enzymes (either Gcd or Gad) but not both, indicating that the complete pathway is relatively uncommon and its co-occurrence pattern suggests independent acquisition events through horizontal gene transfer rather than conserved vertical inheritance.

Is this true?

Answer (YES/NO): NO